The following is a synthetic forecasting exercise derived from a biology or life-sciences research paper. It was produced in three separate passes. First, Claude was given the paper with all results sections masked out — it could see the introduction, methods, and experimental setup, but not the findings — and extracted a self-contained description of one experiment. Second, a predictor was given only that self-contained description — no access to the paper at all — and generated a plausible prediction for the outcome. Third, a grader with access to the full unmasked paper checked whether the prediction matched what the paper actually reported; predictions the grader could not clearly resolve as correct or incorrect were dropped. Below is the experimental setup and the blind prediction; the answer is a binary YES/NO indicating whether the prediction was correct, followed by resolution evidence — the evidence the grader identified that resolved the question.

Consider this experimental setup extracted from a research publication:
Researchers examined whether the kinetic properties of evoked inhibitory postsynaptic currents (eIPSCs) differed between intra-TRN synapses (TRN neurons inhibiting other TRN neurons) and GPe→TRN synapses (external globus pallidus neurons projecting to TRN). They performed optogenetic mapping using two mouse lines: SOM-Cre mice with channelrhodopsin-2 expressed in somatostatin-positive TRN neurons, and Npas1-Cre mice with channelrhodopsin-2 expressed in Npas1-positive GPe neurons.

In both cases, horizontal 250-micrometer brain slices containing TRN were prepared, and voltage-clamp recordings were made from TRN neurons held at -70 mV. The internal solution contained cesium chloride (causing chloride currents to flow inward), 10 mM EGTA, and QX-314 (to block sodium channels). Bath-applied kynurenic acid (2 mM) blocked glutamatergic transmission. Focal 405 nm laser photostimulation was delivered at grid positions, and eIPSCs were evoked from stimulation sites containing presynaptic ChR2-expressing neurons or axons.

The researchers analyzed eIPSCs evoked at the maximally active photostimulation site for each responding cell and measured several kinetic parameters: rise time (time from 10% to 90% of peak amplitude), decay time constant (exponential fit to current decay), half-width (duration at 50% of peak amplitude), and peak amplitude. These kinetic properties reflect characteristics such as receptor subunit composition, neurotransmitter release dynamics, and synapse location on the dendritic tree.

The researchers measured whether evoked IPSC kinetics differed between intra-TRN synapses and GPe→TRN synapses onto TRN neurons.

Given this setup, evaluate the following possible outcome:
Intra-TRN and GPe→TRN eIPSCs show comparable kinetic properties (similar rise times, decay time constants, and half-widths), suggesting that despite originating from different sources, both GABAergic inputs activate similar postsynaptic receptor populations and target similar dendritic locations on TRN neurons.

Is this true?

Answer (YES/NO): NO